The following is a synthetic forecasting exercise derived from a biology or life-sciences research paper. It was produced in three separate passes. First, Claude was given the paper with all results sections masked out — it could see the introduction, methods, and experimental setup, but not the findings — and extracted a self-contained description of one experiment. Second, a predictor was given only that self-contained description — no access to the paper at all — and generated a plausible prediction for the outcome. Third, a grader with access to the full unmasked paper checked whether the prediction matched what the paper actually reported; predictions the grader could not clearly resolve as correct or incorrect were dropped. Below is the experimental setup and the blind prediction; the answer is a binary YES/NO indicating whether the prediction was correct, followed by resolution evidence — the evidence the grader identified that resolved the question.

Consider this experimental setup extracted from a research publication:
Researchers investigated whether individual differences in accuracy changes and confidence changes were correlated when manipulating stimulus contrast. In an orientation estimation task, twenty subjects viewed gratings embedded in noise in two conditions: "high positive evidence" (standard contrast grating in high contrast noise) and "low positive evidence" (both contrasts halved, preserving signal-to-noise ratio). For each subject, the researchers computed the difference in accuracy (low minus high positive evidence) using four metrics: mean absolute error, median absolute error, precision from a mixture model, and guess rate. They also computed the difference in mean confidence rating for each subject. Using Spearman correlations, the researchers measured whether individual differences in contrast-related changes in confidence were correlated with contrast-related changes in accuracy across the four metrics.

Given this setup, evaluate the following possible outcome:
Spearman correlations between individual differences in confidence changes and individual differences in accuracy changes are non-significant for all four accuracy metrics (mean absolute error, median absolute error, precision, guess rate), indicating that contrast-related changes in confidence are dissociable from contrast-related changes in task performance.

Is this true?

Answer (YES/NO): YES